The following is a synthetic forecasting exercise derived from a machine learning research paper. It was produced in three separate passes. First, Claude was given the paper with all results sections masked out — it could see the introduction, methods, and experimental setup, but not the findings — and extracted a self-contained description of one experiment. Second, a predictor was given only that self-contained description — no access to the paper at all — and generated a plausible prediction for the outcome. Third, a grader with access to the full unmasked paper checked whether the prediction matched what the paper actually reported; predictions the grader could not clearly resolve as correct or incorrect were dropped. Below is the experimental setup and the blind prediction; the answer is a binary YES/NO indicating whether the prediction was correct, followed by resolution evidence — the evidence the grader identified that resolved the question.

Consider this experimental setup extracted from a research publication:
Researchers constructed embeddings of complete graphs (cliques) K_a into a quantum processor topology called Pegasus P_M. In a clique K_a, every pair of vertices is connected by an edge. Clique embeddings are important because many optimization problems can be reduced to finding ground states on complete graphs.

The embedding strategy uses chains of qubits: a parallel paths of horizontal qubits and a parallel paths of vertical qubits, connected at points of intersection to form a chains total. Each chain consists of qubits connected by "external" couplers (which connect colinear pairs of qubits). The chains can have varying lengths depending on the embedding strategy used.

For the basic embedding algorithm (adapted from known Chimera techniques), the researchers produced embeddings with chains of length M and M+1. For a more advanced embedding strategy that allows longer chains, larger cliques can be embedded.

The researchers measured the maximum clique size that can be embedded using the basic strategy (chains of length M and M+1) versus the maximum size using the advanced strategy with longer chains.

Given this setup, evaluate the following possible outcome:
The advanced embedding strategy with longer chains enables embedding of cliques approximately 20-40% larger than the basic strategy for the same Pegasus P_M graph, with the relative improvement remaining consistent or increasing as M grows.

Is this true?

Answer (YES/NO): NO